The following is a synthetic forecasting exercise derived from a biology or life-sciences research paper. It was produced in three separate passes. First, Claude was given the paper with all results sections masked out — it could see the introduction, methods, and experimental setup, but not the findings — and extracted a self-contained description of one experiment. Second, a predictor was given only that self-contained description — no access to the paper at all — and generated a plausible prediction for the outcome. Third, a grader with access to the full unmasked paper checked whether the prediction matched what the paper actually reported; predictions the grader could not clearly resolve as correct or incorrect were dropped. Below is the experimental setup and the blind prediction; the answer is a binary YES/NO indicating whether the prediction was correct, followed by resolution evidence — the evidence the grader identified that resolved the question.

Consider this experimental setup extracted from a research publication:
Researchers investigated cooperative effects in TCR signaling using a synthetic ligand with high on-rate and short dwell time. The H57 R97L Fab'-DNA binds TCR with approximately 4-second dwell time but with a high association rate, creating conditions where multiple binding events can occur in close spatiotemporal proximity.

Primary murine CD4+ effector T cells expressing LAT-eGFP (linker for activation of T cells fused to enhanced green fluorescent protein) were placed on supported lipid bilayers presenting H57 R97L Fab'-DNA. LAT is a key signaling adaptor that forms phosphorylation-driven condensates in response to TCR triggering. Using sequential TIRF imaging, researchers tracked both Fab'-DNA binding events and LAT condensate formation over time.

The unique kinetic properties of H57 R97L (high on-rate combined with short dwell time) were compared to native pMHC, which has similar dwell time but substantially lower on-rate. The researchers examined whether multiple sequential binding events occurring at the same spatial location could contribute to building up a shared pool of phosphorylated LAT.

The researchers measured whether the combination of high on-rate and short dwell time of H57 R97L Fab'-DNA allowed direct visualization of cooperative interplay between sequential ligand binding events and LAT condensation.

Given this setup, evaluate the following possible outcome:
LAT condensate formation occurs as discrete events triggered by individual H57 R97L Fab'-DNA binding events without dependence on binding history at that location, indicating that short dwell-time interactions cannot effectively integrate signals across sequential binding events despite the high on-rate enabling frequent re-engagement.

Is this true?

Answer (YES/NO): NO